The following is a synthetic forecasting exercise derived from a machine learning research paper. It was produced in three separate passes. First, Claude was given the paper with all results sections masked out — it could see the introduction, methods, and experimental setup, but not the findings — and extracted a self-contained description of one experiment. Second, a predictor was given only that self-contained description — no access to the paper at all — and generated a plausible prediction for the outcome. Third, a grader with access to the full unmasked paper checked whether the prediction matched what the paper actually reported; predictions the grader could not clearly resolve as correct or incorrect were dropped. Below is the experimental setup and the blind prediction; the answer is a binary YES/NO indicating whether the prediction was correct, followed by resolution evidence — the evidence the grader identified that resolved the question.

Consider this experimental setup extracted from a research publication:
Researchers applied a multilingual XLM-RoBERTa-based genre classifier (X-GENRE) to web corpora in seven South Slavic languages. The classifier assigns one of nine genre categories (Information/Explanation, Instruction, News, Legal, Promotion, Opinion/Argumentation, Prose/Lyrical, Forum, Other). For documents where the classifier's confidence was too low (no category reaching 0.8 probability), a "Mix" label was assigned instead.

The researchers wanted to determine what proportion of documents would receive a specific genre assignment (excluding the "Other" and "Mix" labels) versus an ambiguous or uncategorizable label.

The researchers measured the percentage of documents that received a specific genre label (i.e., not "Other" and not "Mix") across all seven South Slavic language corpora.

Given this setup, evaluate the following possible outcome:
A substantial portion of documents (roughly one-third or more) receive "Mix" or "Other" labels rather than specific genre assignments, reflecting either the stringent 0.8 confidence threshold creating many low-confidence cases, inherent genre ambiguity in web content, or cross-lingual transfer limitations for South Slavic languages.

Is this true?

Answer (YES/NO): NO